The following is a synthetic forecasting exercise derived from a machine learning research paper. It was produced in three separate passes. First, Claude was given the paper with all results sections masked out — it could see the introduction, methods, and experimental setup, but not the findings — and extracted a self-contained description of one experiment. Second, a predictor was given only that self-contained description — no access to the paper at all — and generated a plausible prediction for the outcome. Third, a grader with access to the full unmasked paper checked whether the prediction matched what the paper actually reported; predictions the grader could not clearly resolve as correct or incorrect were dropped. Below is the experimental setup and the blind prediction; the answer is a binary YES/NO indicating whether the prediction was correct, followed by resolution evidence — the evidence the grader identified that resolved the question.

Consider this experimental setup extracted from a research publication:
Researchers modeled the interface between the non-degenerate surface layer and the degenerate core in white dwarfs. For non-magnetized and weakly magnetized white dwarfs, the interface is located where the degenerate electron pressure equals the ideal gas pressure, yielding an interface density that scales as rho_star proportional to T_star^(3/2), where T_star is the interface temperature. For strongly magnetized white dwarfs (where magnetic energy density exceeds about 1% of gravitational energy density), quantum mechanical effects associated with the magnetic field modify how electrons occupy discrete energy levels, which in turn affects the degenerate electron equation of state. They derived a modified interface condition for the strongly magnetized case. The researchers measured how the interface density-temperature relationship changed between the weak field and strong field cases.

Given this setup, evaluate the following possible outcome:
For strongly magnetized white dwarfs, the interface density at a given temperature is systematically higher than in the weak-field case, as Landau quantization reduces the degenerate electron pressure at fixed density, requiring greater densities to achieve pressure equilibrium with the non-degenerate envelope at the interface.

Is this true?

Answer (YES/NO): NO